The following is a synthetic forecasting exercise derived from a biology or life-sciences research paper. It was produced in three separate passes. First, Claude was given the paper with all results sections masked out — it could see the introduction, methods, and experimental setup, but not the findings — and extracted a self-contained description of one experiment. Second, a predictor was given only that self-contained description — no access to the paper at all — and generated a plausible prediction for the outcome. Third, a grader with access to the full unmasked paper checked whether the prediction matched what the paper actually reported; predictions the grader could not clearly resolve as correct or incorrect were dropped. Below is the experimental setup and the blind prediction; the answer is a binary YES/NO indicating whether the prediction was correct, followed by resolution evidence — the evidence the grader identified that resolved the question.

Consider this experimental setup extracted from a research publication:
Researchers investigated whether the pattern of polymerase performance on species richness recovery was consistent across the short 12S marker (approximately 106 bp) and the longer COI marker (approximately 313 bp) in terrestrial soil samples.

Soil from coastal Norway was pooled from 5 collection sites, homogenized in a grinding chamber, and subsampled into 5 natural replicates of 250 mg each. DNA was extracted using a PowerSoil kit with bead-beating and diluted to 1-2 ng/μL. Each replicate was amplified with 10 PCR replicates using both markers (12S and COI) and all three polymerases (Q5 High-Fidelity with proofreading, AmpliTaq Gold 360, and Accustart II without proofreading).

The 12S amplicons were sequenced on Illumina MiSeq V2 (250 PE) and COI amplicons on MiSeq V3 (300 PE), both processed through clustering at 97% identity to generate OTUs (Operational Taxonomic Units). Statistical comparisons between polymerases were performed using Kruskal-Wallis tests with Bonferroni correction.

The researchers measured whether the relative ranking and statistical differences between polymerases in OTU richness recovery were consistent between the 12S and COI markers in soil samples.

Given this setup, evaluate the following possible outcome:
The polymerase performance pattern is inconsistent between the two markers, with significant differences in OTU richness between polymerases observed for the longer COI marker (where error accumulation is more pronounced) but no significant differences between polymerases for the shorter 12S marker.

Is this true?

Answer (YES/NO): NO